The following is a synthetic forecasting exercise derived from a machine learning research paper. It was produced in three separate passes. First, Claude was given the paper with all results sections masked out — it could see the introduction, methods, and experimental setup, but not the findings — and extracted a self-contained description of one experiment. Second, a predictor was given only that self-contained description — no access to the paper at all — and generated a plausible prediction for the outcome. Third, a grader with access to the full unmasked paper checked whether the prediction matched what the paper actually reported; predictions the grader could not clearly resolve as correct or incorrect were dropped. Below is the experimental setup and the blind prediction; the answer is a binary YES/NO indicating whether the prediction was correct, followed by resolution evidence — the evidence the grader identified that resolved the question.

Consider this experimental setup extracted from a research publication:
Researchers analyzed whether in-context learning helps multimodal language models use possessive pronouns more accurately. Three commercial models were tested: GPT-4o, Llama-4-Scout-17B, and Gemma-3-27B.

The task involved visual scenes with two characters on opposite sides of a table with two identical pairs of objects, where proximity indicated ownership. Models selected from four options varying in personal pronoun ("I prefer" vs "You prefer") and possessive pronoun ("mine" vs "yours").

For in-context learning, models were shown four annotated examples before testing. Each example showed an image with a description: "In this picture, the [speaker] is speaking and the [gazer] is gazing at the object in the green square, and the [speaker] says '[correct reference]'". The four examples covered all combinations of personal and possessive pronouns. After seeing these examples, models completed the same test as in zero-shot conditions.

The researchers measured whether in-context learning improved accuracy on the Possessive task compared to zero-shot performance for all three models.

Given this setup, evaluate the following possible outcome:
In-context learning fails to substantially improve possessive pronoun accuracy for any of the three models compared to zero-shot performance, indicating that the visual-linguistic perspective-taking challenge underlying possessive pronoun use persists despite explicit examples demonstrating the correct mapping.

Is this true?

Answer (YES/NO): NO